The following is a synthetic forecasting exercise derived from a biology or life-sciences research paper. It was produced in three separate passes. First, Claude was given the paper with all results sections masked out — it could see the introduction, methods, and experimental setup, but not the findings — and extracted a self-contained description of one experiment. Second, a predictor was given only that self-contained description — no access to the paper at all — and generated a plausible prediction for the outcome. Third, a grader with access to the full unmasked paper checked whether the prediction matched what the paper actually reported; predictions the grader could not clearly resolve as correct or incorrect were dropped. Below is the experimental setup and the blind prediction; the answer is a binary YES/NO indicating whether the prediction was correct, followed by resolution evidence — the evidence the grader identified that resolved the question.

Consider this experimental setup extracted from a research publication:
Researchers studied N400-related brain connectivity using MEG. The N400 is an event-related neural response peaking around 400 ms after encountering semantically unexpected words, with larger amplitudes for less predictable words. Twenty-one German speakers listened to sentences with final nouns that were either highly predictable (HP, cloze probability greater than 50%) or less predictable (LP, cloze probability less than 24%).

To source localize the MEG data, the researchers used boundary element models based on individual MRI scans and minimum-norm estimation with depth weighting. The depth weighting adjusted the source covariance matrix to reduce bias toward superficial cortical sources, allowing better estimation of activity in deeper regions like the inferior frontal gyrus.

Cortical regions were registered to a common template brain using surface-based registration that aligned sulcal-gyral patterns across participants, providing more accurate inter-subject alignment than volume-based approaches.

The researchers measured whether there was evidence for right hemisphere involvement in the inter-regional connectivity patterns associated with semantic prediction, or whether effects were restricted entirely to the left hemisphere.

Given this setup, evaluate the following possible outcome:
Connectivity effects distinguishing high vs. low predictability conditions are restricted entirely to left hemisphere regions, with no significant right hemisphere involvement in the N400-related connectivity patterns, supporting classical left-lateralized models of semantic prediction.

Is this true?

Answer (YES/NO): NO